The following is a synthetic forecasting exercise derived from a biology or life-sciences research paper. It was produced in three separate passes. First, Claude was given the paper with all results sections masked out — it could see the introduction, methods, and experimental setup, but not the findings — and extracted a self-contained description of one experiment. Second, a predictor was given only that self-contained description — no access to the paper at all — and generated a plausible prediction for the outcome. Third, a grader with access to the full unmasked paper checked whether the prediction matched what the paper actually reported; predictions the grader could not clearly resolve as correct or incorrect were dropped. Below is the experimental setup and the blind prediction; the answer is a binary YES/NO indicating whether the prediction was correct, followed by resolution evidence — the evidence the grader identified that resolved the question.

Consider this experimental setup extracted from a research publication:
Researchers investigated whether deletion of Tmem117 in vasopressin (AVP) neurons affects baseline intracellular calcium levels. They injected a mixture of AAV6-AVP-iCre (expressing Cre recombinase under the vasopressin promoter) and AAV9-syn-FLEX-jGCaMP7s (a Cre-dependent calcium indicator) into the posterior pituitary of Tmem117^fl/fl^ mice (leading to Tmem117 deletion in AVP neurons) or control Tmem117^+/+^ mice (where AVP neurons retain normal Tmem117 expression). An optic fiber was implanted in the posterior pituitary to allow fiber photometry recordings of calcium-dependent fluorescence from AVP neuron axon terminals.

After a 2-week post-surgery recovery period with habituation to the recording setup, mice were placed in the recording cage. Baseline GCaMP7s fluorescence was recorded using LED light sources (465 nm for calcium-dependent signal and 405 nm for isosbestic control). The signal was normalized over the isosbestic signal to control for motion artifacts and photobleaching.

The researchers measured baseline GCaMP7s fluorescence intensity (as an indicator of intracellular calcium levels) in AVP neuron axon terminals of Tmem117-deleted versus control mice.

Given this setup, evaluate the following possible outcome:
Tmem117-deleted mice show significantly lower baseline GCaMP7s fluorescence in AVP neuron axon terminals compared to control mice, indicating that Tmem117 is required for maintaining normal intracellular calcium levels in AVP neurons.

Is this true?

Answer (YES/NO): NO